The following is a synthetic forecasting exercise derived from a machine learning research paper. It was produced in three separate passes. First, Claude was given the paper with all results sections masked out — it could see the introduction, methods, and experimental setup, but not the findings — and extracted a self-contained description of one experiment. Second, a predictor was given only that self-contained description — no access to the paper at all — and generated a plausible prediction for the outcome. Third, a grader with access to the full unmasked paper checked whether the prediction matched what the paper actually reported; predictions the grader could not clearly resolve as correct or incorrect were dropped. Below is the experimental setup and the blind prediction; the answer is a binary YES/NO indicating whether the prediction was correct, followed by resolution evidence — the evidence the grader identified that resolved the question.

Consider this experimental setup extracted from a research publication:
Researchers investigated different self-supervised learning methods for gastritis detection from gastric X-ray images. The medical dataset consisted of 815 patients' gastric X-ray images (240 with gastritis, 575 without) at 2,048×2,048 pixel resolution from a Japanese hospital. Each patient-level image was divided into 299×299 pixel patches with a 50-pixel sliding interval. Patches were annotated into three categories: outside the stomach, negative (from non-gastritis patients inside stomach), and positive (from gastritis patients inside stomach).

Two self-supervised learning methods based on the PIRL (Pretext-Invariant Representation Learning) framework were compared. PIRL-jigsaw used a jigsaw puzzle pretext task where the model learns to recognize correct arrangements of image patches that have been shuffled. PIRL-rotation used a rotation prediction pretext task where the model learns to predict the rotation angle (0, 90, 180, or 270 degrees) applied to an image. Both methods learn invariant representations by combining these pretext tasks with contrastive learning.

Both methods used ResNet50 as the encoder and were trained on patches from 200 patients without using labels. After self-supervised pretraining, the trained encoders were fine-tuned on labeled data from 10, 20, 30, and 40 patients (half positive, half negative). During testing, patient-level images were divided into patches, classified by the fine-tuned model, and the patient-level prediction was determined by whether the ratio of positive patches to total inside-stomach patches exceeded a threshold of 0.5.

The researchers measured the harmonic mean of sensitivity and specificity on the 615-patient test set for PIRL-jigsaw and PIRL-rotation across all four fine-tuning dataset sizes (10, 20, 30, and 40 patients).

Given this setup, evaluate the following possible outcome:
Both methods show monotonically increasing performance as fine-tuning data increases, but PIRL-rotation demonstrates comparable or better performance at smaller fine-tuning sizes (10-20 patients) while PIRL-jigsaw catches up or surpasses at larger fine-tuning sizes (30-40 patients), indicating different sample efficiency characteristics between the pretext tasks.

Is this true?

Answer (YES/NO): NO